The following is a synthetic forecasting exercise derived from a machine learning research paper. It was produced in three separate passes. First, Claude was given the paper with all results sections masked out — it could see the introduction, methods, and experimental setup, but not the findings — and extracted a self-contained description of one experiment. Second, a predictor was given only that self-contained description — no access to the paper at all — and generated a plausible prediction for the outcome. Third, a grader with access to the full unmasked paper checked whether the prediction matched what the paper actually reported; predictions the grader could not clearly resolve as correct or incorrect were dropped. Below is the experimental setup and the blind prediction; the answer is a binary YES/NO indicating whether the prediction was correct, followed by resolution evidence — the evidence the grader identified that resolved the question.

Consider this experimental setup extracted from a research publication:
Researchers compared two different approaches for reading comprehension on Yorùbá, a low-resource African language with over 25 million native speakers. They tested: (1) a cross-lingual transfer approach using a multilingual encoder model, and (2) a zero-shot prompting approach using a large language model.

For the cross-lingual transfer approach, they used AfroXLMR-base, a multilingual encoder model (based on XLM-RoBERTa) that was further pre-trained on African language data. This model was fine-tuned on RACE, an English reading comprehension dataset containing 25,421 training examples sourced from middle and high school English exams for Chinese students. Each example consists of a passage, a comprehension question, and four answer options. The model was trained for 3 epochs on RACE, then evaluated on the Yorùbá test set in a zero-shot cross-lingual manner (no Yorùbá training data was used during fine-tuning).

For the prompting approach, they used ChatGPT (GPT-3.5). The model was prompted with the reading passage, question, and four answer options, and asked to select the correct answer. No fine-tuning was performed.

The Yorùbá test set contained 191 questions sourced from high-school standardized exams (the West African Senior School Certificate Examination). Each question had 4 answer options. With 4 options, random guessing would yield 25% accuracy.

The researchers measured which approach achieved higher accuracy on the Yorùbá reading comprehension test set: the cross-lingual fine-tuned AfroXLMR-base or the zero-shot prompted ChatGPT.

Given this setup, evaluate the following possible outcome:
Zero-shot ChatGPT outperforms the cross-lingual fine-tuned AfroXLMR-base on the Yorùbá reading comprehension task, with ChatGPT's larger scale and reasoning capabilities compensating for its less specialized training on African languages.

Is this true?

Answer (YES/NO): NO